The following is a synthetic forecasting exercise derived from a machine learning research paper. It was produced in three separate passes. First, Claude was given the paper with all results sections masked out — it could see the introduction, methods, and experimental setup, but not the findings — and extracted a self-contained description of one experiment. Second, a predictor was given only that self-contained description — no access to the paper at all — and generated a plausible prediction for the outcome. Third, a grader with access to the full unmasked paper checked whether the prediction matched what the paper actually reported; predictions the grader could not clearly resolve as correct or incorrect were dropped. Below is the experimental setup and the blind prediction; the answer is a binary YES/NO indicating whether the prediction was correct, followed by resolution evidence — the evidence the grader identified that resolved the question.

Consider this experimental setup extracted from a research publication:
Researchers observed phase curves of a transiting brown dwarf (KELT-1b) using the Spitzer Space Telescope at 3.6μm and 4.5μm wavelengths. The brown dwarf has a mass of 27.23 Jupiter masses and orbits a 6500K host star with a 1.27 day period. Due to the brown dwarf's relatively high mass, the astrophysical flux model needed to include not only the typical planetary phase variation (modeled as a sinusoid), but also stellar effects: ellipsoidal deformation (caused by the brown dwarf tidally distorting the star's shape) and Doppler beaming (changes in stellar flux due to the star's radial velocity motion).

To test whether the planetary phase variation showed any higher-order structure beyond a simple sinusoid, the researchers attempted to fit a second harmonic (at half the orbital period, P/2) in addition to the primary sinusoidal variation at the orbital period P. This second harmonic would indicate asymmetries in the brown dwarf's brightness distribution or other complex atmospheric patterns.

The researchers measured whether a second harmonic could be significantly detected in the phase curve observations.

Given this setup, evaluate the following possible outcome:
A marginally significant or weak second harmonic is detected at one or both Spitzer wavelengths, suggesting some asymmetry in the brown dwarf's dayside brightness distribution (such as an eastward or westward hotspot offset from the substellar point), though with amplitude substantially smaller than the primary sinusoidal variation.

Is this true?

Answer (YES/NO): NO